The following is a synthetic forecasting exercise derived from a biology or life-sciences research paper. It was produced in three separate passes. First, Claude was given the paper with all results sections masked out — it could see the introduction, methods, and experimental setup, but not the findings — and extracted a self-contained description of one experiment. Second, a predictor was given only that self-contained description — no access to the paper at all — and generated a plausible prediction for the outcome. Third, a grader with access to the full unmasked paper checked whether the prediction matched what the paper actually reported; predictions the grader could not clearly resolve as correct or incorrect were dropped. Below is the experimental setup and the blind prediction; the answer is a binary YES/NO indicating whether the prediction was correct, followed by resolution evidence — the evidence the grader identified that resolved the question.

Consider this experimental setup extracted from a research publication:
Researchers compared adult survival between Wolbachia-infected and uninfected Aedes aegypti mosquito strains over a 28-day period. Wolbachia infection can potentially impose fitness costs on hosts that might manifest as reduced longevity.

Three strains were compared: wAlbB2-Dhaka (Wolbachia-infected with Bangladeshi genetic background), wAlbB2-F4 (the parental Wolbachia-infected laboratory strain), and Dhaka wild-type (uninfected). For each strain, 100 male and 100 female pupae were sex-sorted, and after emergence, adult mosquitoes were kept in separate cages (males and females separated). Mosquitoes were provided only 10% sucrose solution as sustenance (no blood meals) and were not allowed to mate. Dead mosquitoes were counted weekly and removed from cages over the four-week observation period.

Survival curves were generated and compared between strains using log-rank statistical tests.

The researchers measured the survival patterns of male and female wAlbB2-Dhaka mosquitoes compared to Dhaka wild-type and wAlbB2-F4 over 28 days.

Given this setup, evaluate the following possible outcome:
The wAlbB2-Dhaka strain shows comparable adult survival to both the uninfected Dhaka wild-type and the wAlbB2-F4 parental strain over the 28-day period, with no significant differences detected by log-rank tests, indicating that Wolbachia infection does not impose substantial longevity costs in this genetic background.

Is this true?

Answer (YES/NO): YES